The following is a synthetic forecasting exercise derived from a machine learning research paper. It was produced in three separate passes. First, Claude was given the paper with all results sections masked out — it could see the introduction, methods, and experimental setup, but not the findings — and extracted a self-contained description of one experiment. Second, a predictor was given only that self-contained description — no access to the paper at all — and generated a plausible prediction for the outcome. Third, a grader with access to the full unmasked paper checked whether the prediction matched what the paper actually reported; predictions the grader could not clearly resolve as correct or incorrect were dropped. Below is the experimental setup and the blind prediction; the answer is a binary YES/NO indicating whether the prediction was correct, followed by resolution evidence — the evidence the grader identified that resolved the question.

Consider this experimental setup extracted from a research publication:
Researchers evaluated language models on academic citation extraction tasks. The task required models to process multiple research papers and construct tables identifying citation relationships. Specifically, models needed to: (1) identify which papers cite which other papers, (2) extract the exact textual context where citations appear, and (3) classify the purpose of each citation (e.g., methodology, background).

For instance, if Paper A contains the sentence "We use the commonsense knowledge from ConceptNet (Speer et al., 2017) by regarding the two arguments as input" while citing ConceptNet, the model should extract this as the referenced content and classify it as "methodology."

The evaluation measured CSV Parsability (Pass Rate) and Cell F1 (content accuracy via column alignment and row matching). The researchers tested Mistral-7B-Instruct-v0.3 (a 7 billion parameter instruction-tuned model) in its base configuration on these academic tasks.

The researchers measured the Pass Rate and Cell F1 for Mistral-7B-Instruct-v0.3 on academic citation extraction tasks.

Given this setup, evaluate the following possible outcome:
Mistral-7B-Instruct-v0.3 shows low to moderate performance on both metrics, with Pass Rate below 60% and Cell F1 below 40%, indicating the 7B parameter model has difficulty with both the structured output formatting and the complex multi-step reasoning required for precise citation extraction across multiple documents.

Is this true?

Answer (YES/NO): NO